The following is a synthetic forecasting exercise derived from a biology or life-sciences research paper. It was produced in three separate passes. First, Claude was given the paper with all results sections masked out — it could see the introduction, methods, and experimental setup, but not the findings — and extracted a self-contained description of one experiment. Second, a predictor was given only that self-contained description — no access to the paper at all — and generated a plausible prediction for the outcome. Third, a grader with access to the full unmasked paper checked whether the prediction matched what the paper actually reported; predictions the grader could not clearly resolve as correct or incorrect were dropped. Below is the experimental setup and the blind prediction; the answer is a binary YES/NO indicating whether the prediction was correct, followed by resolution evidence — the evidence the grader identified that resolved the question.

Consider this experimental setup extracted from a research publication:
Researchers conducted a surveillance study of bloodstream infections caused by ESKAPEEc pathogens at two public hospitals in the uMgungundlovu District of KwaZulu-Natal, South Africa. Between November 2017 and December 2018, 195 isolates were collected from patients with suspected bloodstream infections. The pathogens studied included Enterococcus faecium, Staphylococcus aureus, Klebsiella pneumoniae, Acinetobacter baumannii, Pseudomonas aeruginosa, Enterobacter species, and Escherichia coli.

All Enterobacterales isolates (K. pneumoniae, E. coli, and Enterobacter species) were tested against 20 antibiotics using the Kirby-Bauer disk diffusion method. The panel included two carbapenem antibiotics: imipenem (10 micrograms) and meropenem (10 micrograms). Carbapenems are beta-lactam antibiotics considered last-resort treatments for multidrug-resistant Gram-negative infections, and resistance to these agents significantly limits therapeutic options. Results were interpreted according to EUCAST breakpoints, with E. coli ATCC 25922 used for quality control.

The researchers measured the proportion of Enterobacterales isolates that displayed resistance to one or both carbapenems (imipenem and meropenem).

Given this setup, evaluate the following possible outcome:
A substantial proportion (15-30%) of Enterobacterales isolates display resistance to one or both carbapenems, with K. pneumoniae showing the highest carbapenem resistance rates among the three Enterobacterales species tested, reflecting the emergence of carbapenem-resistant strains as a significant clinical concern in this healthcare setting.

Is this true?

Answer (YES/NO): NO